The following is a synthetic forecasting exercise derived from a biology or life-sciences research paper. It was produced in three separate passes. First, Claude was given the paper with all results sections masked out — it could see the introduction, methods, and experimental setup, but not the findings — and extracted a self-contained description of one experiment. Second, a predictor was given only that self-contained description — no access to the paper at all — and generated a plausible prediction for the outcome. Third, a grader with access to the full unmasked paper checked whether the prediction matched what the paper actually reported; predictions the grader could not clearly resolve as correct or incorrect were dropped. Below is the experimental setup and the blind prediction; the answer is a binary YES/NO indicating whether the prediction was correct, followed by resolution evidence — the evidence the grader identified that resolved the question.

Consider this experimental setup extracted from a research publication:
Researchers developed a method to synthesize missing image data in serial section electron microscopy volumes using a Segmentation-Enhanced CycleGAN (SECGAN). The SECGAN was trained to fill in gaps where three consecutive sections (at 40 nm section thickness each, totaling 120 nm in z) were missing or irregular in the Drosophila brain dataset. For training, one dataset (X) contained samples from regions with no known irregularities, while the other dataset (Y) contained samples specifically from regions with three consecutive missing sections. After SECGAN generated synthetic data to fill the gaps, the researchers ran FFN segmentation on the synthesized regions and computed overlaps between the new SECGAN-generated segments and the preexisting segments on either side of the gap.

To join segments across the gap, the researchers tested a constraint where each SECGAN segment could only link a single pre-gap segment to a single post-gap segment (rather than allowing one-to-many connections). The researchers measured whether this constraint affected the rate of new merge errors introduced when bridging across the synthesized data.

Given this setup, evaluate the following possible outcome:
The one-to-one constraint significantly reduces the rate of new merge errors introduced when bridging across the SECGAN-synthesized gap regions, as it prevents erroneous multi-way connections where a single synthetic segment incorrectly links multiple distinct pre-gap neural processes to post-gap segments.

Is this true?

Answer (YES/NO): YES